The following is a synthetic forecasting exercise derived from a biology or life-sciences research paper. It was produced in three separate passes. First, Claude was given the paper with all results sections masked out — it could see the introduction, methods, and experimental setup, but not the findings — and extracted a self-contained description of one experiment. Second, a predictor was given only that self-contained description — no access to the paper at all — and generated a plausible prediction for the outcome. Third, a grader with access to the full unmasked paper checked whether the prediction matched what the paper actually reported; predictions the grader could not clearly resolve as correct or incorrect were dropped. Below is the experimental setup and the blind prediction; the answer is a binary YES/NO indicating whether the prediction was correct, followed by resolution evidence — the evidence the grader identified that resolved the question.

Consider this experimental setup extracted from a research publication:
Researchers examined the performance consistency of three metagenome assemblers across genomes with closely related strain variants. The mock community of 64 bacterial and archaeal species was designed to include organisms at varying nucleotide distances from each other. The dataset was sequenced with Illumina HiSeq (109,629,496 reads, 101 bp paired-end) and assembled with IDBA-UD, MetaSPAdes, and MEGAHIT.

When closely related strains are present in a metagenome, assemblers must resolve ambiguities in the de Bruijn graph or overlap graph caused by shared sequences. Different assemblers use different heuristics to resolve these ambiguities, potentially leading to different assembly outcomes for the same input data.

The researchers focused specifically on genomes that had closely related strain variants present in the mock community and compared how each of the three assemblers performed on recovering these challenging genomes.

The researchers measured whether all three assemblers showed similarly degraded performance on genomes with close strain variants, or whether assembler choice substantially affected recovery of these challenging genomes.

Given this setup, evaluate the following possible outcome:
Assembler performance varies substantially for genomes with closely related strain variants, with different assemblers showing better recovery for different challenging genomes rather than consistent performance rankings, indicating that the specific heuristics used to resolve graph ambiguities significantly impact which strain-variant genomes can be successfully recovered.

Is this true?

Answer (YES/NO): NO